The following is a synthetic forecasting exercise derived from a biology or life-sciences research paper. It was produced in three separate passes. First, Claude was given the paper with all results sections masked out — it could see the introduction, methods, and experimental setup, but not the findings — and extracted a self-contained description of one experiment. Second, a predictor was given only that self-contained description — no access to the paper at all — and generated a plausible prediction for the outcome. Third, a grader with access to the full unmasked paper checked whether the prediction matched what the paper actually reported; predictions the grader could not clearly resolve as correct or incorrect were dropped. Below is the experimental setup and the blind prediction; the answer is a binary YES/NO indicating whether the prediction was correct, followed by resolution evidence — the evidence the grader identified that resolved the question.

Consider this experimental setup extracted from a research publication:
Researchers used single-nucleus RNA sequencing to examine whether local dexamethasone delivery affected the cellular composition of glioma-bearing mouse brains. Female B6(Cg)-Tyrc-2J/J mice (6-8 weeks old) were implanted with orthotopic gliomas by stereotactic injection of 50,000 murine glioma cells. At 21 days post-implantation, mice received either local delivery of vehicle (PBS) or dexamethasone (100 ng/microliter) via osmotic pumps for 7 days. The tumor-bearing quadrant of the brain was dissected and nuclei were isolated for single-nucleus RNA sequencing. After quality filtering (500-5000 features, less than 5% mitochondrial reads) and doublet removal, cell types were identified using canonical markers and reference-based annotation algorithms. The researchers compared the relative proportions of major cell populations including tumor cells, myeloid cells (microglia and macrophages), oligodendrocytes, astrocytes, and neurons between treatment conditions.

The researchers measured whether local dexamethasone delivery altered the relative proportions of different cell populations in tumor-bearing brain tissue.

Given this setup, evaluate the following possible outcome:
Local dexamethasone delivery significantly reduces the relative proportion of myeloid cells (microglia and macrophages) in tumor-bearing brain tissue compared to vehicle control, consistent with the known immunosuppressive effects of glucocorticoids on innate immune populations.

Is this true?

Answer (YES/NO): YES